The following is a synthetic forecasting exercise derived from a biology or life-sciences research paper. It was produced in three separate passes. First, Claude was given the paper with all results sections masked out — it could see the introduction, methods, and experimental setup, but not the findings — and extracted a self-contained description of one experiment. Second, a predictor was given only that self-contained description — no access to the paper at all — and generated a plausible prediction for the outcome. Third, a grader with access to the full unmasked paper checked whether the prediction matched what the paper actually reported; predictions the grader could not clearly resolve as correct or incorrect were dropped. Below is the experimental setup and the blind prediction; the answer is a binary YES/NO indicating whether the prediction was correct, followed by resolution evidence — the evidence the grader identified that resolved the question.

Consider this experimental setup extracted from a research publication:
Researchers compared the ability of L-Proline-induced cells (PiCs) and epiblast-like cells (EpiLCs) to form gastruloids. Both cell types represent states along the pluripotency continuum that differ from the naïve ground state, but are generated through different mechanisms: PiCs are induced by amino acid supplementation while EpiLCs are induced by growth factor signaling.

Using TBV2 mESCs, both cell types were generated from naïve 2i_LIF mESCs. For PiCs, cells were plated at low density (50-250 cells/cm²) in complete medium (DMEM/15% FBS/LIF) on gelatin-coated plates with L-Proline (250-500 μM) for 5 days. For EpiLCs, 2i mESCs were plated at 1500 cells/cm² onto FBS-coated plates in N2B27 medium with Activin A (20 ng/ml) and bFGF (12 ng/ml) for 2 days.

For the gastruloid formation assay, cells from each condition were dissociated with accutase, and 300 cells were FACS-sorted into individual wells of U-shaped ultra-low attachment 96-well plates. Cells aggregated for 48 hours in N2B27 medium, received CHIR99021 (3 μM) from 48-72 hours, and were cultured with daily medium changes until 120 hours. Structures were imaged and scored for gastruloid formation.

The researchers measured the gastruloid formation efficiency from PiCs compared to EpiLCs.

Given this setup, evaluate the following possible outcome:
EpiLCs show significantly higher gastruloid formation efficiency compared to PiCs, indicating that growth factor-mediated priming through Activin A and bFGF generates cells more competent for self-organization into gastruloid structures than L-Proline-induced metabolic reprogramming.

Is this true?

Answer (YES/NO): NO